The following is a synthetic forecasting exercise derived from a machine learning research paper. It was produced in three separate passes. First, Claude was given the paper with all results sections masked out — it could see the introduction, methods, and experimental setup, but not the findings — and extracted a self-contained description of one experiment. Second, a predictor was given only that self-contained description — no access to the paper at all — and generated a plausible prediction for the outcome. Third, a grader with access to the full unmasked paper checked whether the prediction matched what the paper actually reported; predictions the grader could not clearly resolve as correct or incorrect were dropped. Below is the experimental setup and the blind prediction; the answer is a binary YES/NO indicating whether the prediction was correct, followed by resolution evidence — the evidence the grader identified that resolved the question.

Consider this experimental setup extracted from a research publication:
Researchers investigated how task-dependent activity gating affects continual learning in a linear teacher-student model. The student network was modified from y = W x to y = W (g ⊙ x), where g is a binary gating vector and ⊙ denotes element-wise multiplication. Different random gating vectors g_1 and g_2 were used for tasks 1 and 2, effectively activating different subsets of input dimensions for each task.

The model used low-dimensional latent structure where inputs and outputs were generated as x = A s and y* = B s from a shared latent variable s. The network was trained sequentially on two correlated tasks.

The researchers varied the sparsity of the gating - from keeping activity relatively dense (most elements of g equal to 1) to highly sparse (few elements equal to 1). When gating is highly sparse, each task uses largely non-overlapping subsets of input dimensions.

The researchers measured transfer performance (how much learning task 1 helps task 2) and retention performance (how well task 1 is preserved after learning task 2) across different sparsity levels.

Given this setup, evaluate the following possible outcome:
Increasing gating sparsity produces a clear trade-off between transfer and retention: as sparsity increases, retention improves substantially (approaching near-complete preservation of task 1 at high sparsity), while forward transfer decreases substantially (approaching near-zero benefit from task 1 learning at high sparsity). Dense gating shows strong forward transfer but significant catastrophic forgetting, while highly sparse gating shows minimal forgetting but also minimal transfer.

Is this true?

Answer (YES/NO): YES